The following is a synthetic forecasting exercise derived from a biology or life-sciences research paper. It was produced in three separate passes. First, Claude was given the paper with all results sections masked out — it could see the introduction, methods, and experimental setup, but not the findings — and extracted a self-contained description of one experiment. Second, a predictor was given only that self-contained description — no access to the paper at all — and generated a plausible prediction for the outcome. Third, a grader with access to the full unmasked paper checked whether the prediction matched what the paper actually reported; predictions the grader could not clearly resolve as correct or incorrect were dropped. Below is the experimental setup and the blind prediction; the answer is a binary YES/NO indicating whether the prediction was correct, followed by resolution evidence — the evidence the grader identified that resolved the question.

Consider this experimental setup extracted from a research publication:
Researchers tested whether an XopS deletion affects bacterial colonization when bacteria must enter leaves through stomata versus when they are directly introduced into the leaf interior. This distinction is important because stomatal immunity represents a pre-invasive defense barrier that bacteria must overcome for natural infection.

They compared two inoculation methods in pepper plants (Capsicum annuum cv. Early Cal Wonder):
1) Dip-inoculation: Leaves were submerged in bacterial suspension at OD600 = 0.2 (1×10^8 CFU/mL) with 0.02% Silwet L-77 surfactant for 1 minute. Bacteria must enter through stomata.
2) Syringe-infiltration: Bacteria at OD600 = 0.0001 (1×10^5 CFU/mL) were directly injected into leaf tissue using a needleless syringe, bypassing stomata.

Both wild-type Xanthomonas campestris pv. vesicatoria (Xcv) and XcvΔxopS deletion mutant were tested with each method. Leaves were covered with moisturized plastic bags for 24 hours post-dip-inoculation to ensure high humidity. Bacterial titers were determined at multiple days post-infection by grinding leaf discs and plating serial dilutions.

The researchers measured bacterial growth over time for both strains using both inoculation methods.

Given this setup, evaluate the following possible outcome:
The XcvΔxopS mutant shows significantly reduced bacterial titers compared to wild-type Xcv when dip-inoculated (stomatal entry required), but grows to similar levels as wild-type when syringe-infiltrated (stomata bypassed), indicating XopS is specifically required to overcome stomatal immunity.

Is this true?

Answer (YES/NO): YES